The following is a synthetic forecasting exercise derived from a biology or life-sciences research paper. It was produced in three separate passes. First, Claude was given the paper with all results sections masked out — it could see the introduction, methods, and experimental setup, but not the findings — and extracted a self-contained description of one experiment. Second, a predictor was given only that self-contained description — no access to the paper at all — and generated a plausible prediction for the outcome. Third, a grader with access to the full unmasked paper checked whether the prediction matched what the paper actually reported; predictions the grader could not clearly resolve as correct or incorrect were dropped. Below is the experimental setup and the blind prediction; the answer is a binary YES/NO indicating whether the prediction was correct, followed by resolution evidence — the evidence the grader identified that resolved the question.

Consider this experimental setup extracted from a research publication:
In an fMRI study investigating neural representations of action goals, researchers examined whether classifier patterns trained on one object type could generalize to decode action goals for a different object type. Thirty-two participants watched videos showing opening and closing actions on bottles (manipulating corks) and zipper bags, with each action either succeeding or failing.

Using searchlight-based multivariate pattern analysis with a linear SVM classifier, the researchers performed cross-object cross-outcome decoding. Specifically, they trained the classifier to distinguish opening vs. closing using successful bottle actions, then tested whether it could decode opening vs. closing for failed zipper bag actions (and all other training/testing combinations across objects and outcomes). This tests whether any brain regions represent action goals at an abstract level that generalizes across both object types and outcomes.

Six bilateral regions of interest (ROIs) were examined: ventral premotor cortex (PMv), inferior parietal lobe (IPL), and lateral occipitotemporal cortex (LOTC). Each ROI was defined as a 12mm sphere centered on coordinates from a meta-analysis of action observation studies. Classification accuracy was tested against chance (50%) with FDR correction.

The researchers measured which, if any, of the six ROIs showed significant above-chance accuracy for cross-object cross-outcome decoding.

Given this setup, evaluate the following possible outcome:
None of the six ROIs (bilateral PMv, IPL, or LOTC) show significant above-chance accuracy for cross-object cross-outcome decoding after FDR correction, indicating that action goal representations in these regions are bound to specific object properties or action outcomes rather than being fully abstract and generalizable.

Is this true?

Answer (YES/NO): NO